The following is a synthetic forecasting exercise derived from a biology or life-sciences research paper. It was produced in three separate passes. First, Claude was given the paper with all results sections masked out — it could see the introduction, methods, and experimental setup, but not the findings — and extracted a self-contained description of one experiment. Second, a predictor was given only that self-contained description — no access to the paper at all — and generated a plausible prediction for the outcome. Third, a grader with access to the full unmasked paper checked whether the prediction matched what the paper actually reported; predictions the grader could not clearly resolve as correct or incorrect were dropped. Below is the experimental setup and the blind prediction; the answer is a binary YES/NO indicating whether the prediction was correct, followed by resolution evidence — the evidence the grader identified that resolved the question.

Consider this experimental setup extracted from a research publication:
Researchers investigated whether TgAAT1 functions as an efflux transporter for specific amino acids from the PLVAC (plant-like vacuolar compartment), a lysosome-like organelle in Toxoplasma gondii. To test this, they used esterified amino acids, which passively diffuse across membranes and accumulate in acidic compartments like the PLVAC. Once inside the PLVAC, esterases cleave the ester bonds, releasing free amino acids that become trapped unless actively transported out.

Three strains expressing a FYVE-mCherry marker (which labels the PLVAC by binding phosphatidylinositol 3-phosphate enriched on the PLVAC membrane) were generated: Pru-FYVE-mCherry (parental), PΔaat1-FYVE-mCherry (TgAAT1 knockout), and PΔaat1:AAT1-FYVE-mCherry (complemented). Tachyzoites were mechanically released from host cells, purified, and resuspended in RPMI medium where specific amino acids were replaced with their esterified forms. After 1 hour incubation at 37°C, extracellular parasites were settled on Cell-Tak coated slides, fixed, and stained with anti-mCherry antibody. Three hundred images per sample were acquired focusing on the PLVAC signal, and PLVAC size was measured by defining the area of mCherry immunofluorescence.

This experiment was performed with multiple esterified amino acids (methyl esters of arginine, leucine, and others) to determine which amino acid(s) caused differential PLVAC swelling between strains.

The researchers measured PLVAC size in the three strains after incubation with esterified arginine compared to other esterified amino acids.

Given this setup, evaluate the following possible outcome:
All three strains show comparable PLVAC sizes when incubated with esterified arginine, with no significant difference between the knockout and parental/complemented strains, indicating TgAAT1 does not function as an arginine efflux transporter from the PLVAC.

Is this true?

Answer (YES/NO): NO